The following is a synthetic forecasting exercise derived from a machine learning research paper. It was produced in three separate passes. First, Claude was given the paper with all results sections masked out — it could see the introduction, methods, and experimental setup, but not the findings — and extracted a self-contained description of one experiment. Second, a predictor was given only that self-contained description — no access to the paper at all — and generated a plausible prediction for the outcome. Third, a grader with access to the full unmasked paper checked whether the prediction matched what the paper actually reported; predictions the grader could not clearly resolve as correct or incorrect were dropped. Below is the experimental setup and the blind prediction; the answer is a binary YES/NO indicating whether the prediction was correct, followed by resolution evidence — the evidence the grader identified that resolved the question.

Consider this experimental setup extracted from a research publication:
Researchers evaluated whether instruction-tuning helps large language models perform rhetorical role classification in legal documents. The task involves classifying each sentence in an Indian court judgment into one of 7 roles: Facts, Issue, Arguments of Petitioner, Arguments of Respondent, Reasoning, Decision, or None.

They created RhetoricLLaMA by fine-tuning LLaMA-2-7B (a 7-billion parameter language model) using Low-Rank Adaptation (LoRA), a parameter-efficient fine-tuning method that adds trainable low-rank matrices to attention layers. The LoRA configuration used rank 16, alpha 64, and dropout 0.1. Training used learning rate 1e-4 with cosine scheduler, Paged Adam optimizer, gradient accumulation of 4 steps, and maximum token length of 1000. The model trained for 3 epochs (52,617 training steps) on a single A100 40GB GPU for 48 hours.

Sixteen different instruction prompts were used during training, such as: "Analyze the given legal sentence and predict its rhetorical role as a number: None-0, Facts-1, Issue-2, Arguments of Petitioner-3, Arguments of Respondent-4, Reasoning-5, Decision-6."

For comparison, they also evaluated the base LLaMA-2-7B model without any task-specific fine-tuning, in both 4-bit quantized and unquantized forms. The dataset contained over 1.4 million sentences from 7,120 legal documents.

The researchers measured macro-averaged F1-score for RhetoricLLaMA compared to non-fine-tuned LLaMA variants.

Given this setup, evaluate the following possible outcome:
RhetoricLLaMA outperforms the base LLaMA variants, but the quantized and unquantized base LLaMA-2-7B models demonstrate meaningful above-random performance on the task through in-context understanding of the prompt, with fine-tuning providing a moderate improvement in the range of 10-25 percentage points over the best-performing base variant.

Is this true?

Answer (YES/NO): NO